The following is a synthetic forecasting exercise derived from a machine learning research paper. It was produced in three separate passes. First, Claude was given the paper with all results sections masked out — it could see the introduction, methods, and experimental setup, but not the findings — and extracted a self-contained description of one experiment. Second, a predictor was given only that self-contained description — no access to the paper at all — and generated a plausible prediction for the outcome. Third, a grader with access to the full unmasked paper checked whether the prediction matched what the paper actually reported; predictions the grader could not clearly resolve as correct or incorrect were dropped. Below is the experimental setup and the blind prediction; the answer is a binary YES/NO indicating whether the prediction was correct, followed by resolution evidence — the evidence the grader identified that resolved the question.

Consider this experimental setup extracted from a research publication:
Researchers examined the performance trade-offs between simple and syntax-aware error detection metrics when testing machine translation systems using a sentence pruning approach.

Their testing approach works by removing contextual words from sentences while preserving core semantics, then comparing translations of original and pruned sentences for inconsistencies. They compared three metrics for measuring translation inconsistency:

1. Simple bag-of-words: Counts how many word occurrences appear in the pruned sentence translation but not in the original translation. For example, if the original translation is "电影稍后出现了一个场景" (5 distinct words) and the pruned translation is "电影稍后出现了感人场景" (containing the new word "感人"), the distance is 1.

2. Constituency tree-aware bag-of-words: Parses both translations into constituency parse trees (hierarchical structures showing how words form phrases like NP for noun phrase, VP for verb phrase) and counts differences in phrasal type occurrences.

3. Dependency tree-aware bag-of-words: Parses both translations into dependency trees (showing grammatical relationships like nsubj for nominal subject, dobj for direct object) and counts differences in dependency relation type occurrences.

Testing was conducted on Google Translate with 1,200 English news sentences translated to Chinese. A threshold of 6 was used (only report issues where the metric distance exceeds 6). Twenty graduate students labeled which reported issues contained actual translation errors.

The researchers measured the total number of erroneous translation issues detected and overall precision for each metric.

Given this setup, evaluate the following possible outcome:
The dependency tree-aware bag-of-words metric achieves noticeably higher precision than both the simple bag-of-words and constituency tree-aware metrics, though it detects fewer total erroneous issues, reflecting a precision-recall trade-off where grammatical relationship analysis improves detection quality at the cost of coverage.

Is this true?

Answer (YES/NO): NO